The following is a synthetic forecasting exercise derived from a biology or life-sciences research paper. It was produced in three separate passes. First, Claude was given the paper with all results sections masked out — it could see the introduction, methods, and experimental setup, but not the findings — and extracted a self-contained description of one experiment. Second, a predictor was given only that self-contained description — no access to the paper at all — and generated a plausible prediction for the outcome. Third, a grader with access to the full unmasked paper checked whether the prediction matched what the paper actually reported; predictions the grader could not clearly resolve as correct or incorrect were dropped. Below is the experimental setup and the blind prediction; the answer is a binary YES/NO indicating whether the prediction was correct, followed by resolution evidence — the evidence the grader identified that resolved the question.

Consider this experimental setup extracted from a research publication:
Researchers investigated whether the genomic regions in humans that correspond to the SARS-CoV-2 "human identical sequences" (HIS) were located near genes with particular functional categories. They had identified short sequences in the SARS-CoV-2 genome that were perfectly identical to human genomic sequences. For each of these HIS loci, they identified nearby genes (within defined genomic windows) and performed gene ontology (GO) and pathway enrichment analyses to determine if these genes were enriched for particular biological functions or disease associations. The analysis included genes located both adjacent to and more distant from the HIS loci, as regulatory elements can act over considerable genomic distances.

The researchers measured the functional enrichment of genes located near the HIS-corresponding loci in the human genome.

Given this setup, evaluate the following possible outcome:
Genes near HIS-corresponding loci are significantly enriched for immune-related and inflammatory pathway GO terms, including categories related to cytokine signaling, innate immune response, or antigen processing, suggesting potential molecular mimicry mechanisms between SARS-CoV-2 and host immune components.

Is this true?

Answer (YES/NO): NO